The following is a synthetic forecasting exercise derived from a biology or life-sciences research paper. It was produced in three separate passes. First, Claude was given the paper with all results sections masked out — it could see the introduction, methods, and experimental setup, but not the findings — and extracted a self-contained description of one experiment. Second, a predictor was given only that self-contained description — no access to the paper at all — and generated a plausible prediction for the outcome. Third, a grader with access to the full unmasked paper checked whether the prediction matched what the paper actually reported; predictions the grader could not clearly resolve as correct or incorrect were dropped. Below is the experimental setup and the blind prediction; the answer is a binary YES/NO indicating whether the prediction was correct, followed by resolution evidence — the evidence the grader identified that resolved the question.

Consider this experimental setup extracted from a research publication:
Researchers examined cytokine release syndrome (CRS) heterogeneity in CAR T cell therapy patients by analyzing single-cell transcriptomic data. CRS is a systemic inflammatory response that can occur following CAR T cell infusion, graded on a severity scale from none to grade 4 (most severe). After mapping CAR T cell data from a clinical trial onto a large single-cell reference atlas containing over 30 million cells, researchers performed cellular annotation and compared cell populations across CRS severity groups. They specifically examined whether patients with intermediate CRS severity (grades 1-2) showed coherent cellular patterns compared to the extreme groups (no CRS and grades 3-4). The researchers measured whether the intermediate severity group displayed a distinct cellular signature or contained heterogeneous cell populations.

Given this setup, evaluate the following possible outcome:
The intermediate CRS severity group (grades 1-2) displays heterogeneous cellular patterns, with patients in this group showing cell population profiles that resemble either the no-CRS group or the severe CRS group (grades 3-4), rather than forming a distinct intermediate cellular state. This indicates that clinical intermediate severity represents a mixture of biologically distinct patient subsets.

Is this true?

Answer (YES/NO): YES